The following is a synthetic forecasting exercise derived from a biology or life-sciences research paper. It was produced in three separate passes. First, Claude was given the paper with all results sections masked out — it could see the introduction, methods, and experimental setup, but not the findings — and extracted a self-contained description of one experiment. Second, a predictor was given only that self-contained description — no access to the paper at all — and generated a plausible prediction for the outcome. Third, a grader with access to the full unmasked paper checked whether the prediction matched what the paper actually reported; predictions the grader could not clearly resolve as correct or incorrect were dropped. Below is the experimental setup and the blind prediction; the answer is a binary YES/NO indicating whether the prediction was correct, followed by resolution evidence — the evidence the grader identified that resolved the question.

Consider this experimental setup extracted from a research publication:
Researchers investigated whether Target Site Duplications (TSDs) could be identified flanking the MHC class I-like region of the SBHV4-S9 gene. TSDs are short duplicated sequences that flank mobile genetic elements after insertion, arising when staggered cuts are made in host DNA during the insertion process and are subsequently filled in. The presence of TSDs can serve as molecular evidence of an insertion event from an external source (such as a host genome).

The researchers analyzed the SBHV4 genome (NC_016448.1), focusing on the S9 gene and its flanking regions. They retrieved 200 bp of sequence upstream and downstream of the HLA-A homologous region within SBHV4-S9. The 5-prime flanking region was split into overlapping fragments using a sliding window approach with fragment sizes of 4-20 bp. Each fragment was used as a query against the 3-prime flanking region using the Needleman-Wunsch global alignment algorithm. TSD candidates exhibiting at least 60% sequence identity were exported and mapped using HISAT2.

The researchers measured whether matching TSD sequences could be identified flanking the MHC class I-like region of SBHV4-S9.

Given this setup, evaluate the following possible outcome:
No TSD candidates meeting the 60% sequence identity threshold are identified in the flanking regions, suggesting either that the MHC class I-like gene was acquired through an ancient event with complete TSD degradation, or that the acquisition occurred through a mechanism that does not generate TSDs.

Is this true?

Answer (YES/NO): NO